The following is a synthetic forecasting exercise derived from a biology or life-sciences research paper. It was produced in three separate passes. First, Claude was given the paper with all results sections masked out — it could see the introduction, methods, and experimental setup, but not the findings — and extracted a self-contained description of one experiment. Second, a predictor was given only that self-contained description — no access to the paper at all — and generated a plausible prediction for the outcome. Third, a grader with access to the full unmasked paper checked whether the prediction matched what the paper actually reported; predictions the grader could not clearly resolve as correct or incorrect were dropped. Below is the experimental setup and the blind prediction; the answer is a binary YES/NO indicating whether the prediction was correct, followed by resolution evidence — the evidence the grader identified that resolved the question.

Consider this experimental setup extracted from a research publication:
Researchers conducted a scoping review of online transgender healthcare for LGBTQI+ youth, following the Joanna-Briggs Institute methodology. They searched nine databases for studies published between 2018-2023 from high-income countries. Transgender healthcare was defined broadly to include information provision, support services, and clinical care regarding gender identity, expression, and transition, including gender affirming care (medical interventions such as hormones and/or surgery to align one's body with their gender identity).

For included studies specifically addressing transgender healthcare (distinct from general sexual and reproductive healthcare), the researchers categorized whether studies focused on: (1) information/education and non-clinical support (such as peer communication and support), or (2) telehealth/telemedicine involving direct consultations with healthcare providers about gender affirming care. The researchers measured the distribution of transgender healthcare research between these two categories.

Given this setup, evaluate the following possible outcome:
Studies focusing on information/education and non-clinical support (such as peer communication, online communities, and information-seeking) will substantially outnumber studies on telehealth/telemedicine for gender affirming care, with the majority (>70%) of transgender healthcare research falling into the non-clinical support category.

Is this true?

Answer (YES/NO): NO